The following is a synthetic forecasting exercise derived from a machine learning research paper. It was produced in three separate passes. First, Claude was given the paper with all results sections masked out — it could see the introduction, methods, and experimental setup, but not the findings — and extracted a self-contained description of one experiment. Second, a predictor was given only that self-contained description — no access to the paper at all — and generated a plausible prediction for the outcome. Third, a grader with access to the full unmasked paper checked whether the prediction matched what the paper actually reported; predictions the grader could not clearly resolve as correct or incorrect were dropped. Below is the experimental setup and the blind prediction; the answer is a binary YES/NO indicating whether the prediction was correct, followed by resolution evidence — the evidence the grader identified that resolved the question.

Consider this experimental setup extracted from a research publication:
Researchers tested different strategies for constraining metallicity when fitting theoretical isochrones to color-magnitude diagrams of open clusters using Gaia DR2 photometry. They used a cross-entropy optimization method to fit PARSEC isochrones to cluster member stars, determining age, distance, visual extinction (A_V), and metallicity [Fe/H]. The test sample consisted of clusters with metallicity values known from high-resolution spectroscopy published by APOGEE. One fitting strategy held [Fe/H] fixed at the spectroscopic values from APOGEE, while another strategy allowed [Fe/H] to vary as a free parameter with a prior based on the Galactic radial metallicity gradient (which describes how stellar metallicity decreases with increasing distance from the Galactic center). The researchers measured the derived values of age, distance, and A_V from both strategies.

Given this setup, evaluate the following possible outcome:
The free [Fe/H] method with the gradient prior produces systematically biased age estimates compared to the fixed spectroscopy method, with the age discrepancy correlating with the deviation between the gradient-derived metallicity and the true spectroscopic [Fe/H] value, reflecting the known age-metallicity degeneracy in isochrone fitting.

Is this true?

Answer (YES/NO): NO